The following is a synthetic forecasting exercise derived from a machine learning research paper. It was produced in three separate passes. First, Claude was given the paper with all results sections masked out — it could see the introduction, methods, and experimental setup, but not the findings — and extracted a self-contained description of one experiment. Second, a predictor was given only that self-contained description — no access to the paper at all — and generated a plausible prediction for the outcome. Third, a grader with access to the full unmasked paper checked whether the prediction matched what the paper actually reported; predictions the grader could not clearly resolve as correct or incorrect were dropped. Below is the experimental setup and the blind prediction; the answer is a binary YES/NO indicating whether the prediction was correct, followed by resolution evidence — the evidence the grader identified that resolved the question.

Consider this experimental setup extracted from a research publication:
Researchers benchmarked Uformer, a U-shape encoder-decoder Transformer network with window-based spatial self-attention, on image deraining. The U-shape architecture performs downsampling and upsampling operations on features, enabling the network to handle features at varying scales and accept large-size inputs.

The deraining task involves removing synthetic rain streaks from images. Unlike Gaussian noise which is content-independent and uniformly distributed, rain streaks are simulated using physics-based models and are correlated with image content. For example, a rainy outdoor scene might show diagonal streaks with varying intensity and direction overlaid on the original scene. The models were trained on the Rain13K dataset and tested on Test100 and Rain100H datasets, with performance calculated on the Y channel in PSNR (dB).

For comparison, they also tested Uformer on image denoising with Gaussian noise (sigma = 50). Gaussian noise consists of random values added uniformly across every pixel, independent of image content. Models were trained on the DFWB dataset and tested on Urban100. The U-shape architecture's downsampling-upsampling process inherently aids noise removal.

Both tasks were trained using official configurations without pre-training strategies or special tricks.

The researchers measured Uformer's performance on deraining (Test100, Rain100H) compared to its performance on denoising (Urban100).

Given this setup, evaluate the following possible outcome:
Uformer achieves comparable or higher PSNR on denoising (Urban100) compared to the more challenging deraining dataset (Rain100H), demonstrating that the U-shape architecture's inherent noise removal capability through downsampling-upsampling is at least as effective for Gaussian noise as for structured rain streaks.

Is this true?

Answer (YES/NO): YES